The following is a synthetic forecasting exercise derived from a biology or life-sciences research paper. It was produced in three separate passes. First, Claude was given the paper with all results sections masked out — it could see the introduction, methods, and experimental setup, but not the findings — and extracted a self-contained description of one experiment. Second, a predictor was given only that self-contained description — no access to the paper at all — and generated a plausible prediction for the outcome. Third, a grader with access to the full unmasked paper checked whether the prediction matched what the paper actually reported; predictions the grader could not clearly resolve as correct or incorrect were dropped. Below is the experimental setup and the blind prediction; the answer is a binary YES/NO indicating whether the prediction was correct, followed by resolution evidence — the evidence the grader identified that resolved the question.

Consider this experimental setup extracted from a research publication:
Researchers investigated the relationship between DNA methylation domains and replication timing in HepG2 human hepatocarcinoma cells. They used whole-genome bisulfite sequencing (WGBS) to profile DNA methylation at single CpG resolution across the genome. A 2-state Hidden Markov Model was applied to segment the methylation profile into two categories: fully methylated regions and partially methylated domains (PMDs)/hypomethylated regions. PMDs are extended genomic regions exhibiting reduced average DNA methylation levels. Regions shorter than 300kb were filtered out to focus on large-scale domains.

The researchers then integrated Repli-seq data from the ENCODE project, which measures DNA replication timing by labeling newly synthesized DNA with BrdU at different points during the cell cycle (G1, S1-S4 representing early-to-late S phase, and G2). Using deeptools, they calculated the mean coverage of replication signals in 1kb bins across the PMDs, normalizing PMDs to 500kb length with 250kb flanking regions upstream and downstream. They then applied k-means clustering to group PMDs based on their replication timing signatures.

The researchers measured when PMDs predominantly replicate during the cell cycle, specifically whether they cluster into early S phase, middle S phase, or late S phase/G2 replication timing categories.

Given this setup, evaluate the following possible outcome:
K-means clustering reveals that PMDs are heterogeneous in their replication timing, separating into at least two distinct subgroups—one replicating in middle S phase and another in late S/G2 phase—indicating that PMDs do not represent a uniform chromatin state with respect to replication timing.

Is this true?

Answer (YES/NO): YES